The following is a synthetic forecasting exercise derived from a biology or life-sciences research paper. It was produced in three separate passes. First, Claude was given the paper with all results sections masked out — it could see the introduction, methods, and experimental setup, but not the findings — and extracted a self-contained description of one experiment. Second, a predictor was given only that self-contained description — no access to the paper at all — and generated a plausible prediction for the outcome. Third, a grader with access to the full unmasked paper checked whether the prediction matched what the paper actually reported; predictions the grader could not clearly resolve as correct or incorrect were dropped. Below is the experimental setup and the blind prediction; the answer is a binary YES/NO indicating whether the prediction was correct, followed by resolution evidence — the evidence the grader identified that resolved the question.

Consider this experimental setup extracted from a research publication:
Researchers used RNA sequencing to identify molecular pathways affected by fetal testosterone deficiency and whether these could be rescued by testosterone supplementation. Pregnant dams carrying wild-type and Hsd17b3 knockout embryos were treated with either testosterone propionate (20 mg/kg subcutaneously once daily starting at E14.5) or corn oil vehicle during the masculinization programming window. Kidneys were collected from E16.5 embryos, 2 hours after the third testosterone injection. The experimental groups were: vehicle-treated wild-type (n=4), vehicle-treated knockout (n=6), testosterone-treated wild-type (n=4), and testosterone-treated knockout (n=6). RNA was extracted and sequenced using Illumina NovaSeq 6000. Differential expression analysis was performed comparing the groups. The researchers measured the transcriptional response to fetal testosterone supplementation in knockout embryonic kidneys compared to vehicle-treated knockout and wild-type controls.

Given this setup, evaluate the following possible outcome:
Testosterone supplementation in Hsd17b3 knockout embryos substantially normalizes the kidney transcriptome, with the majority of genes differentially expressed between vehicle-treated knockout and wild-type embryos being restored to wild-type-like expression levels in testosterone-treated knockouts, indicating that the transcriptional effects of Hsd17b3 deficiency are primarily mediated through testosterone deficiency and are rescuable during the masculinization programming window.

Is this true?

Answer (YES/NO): YES